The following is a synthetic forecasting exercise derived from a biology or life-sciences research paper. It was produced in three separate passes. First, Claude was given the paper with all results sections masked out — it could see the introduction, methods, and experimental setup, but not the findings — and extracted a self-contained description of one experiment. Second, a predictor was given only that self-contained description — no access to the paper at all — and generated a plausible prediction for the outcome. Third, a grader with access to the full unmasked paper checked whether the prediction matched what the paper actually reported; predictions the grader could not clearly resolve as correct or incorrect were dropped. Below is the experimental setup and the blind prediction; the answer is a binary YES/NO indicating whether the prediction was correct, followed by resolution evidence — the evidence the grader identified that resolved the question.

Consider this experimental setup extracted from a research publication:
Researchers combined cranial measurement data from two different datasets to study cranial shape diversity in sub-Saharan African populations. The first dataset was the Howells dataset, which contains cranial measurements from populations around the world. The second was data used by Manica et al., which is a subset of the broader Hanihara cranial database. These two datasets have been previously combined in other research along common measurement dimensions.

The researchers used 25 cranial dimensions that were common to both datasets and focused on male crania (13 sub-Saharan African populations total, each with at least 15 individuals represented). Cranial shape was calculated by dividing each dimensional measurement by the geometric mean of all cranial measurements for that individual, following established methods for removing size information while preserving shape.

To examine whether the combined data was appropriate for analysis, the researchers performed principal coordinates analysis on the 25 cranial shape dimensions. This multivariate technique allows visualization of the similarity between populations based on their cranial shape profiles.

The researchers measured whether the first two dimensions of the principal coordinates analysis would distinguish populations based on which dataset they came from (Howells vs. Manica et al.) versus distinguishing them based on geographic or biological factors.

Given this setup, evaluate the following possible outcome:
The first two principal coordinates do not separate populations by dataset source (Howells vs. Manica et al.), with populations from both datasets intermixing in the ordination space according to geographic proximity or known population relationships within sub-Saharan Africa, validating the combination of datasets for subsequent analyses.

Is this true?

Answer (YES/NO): NO